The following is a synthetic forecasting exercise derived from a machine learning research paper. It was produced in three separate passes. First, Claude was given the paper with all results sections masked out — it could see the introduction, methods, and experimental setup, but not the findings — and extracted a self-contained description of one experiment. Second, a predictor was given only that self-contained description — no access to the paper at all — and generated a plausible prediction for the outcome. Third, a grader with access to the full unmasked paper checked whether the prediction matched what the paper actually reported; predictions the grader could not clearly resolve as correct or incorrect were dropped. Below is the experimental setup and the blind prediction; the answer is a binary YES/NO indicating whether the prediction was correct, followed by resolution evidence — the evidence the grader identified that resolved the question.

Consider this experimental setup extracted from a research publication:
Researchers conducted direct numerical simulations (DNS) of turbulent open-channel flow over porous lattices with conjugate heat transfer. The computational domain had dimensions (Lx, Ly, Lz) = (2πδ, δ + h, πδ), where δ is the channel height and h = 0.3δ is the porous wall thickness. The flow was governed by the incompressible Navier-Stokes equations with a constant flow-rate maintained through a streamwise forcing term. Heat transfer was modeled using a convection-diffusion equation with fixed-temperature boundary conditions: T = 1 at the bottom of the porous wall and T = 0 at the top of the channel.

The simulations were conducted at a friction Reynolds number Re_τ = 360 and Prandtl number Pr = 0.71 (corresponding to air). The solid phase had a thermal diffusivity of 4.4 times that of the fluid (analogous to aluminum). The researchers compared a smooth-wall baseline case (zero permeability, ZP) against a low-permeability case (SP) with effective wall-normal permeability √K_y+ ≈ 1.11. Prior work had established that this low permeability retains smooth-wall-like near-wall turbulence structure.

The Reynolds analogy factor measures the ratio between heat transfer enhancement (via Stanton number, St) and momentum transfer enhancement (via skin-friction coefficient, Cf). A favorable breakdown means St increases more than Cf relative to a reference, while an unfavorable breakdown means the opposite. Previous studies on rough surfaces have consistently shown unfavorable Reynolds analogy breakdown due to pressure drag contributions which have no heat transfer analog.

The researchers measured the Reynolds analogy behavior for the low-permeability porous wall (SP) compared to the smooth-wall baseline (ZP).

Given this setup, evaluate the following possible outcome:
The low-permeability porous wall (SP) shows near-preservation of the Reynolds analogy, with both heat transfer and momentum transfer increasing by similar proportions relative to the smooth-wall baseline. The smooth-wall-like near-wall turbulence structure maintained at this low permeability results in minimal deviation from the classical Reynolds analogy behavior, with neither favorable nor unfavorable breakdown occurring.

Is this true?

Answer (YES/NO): NO